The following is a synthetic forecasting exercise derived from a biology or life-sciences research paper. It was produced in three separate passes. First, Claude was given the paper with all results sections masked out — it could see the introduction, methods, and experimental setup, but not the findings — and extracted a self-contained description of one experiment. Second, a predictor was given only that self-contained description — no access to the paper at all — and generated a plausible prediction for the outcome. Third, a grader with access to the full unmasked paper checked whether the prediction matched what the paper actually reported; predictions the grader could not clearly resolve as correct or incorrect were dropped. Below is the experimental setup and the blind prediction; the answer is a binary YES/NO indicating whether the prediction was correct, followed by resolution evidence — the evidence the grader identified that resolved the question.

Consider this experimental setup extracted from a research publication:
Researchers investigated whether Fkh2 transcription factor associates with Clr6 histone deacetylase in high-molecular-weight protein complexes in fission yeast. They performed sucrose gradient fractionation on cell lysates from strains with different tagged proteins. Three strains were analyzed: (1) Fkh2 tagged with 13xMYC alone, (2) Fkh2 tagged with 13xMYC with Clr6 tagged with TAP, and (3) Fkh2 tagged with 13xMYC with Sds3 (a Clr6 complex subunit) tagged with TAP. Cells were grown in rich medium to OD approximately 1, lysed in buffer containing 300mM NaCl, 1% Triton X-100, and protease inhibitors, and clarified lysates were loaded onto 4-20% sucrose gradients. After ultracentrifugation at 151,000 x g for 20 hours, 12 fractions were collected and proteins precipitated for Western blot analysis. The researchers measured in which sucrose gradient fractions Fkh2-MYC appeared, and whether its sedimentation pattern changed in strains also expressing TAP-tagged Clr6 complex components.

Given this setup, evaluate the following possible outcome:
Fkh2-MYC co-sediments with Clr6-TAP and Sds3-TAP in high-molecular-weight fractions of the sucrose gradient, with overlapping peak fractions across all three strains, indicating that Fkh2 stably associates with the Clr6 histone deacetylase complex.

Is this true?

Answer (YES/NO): YES